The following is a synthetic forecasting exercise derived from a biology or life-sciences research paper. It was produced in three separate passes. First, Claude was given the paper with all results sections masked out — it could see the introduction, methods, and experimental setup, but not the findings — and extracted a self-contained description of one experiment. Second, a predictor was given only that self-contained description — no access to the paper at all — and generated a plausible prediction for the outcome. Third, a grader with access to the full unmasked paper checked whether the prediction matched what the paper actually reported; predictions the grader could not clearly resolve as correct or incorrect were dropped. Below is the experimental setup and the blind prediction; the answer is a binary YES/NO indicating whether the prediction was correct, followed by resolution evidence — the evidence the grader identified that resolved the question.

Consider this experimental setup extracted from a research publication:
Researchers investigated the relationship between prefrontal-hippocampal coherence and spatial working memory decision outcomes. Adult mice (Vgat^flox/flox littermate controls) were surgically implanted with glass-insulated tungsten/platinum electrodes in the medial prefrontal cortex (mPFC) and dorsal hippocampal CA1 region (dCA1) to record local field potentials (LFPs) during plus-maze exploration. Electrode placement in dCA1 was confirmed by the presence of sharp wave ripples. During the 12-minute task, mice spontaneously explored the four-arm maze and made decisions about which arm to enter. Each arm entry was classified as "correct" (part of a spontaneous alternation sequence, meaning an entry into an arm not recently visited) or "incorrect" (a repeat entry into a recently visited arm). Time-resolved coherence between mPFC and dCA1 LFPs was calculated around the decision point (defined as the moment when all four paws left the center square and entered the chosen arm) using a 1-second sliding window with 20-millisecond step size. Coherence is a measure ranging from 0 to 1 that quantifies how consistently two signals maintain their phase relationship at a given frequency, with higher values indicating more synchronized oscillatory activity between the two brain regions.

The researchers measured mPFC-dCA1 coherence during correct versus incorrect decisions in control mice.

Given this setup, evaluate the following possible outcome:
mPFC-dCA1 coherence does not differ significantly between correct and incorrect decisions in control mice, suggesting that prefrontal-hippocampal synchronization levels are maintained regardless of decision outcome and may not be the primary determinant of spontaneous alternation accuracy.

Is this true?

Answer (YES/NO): NO